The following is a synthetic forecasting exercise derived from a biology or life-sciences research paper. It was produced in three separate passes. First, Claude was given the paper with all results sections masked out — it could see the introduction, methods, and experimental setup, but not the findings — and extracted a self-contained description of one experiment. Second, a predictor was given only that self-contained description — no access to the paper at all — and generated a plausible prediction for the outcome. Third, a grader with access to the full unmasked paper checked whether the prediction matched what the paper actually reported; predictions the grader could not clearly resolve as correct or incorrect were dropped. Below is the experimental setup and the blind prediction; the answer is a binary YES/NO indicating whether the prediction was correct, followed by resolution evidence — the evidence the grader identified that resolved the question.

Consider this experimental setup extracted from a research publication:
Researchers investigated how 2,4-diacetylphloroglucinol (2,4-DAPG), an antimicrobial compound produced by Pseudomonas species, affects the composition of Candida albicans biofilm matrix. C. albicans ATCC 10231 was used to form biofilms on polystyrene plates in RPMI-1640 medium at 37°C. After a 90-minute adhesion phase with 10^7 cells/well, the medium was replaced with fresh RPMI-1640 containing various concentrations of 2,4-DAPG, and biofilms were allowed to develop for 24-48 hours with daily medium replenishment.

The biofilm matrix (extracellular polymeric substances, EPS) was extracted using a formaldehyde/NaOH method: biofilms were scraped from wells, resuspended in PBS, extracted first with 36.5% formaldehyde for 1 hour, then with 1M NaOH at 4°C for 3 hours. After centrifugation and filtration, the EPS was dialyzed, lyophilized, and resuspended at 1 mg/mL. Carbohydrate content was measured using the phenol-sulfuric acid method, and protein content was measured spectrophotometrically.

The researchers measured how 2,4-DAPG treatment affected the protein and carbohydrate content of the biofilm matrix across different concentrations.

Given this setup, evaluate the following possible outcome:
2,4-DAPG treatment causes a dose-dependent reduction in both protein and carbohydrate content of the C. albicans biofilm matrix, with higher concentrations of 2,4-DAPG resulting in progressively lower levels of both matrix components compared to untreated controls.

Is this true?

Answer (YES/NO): NO